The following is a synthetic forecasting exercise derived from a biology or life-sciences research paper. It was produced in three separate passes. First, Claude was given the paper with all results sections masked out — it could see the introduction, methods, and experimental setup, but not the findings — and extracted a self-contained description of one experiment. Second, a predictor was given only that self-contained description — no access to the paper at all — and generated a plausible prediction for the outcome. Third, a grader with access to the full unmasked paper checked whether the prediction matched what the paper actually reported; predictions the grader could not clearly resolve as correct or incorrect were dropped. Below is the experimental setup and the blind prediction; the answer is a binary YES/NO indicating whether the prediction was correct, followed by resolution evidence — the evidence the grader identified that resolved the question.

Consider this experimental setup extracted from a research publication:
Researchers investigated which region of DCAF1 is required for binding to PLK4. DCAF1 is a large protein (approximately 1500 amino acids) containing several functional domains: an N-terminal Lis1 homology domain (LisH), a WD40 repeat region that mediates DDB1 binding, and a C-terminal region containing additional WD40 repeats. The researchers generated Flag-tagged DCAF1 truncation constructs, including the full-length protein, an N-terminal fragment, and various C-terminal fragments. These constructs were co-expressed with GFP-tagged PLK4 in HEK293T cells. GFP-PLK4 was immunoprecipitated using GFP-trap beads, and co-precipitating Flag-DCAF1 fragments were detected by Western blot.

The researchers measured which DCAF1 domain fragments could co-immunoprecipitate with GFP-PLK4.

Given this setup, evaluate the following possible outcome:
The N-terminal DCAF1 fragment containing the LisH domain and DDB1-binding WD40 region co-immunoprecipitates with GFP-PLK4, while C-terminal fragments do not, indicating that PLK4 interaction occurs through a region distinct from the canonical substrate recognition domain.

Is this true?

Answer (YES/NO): NO